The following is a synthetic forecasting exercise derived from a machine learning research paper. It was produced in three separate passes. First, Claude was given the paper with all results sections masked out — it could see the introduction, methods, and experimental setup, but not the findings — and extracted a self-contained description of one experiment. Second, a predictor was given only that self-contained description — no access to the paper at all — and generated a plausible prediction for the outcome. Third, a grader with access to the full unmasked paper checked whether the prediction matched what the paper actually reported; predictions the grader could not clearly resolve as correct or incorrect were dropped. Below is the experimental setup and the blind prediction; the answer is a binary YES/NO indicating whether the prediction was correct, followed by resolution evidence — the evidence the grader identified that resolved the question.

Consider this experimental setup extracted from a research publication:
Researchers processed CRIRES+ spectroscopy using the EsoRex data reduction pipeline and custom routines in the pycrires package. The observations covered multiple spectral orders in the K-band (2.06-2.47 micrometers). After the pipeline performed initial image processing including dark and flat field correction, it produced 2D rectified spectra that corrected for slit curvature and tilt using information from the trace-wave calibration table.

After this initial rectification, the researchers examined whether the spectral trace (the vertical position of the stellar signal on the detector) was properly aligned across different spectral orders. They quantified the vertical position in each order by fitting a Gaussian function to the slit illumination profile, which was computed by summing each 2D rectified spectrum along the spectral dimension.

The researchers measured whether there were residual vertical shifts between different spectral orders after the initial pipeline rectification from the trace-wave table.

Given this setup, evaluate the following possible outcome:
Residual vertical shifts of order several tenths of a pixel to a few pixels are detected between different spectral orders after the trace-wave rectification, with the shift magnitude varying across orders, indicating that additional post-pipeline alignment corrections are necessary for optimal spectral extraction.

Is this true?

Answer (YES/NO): YES